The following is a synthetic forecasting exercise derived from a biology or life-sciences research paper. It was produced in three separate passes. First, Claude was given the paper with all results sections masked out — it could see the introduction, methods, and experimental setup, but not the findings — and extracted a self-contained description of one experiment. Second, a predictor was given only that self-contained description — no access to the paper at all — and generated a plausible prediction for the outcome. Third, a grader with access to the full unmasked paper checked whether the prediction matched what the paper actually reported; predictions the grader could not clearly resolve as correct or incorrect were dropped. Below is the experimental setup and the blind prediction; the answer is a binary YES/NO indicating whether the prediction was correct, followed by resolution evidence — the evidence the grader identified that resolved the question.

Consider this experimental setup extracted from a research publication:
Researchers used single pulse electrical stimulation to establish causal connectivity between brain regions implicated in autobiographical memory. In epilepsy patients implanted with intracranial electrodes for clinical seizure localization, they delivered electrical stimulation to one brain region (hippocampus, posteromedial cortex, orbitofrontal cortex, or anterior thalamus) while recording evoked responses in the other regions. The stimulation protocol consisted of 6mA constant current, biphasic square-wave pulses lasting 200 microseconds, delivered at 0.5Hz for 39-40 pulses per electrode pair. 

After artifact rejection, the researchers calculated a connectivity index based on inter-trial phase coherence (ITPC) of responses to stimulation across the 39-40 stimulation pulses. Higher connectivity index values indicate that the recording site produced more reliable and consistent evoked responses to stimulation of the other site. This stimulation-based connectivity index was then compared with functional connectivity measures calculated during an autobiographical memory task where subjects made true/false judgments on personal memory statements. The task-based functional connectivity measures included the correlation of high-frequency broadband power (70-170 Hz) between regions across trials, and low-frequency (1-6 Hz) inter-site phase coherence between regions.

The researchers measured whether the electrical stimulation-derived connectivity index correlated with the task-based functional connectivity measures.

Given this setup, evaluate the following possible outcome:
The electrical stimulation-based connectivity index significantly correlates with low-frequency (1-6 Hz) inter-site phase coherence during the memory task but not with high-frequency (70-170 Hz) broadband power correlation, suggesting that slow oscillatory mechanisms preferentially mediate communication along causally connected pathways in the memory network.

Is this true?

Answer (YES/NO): NO